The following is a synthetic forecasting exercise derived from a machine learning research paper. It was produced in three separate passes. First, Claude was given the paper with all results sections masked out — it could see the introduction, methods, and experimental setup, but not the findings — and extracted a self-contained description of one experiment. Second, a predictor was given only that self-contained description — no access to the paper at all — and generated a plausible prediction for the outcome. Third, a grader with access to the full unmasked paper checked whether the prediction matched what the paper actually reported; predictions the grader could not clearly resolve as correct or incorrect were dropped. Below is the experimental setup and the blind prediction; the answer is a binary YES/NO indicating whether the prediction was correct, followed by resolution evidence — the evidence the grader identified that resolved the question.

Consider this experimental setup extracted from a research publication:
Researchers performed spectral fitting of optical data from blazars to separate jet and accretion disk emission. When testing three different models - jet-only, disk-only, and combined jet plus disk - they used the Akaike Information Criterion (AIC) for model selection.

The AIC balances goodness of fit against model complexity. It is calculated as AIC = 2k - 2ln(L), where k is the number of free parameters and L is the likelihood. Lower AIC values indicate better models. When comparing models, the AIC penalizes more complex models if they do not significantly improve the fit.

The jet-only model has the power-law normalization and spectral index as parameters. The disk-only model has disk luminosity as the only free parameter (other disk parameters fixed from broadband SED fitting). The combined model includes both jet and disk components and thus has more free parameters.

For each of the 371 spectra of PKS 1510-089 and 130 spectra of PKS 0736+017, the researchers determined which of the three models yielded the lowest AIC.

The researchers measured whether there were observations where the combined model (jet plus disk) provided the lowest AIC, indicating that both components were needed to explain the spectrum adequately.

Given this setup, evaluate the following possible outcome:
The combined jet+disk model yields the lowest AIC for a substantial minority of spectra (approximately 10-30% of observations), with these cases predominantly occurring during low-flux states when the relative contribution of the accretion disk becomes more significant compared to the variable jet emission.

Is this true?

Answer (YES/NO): NO